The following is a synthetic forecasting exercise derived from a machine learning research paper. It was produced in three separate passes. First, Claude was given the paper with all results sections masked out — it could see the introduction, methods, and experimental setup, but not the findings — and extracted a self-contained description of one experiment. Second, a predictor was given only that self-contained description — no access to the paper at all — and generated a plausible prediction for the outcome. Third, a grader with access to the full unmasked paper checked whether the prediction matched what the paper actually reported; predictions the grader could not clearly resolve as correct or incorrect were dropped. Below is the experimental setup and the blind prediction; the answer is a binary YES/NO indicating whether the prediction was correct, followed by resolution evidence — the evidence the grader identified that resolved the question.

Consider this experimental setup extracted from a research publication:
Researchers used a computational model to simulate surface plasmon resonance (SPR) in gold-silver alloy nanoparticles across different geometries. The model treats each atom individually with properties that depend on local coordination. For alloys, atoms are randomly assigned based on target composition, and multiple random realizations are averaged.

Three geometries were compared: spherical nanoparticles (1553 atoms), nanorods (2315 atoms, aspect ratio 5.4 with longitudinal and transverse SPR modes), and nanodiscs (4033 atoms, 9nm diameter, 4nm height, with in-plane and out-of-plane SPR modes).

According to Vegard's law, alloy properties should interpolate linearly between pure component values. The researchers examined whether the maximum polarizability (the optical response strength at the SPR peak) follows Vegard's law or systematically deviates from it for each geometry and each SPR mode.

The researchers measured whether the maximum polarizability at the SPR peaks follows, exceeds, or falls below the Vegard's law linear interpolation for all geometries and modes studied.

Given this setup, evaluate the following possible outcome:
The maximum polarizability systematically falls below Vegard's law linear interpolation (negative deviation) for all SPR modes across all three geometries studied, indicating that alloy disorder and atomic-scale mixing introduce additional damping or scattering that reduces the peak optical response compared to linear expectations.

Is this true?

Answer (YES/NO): NO